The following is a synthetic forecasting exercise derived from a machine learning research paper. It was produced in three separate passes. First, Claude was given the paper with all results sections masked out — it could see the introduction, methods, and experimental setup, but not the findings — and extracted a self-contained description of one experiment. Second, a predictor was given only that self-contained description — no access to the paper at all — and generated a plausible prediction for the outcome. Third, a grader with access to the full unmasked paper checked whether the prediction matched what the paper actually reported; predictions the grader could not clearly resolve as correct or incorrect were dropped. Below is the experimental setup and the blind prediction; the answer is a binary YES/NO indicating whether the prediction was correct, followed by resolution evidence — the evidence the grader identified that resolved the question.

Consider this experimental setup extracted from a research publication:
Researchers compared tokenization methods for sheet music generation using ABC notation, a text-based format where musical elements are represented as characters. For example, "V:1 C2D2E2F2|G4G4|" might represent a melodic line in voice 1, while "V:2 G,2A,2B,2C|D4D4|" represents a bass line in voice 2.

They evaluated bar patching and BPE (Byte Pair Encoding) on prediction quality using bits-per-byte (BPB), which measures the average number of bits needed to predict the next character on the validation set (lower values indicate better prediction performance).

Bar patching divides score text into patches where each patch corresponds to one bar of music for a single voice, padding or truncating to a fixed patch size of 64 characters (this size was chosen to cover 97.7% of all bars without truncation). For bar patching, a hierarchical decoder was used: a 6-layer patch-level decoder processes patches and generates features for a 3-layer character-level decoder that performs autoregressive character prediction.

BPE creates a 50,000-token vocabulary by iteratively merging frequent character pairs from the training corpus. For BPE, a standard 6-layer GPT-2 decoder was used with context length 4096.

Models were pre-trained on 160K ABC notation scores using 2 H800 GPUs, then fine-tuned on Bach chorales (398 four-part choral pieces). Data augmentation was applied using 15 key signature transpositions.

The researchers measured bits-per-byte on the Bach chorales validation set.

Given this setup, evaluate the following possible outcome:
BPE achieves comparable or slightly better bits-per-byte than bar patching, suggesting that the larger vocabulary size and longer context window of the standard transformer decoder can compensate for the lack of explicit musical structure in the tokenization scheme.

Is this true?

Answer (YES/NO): NO